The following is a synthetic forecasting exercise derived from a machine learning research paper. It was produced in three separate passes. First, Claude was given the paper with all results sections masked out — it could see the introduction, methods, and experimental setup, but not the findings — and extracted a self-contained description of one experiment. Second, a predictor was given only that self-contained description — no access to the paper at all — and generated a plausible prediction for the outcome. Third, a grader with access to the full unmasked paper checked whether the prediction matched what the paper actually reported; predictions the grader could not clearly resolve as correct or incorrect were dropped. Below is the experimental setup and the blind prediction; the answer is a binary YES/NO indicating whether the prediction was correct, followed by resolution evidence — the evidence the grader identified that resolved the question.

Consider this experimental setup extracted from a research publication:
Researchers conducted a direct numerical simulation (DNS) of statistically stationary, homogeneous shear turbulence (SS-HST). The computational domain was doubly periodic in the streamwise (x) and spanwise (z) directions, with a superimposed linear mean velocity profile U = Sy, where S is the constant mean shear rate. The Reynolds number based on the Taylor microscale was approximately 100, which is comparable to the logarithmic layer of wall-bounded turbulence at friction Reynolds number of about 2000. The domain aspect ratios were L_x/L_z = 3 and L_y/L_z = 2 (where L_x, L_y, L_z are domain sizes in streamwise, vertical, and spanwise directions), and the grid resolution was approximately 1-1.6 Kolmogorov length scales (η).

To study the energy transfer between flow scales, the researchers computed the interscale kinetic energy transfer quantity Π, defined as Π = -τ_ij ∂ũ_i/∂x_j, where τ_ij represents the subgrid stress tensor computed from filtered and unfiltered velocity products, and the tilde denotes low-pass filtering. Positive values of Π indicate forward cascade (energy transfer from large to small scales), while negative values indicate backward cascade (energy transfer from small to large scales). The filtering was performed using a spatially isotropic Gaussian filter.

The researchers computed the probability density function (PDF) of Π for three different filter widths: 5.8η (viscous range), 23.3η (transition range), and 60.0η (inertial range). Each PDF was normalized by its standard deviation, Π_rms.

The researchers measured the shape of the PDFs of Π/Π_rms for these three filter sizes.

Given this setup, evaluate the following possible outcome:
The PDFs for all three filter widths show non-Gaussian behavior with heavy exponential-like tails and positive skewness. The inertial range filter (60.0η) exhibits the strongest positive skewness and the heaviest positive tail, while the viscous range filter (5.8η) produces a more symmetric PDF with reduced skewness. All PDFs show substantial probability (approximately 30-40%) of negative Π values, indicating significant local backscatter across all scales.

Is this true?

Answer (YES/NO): NO